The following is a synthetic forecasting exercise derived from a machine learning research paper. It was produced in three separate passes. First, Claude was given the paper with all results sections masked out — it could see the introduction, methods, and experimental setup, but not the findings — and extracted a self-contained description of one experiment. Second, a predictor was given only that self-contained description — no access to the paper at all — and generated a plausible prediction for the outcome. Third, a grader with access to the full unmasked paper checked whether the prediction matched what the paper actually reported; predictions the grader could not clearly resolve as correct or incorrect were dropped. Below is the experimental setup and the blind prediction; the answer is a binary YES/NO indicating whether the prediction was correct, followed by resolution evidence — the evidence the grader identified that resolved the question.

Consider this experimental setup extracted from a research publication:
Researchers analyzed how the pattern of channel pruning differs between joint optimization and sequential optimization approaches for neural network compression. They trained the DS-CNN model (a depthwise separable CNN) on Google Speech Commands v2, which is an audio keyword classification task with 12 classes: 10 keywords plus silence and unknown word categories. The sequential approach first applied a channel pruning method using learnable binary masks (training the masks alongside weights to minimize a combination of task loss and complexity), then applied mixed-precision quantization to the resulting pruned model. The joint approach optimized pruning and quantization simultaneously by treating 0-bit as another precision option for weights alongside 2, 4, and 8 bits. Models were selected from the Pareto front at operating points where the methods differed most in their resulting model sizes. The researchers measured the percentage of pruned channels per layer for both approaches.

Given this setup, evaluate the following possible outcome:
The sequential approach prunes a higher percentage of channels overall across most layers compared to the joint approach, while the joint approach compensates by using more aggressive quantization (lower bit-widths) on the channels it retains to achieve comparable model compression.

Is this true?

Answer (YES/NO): YES